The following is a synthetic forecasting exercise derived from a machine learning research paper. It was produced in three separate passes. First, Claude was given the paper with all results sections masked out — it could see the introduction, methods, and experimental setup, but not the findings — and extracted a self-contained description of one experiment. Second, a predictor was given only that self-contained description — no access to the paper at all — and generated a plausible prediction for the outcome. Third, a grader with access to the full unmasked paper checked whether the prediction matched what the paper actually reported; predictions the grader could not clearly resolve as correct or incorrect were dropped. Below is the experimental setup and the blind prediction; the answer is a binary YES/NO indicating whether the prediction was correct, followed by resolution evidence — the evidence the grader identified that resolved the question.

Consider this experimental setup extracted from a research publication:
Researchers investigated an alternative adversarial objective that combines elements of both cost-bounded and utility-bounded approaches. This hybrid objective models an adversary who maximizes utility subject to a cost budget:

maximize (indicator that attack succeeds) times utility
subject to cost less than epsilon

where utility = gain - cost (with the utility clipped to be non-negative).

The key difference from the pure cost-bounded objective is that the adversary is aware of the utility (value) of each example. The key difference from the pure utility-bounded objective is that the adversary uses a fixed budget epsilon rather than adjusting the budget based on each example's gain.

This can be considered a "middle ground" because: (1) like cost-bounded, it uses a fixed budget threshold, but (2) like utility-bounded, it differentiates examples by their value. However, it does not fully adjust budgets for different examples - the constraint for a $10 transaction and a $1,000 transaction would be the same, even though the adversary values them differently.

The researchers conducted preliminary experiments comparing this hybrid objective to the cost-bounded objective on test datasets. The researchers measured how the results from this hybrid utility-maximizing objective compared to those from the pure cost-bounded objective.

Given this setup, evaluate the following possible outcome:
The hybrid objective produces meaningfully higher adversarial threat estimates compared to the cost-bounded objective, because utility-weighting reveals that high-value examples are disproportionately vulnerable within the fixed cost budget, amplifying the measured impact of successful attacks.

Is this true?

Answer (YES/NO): NO